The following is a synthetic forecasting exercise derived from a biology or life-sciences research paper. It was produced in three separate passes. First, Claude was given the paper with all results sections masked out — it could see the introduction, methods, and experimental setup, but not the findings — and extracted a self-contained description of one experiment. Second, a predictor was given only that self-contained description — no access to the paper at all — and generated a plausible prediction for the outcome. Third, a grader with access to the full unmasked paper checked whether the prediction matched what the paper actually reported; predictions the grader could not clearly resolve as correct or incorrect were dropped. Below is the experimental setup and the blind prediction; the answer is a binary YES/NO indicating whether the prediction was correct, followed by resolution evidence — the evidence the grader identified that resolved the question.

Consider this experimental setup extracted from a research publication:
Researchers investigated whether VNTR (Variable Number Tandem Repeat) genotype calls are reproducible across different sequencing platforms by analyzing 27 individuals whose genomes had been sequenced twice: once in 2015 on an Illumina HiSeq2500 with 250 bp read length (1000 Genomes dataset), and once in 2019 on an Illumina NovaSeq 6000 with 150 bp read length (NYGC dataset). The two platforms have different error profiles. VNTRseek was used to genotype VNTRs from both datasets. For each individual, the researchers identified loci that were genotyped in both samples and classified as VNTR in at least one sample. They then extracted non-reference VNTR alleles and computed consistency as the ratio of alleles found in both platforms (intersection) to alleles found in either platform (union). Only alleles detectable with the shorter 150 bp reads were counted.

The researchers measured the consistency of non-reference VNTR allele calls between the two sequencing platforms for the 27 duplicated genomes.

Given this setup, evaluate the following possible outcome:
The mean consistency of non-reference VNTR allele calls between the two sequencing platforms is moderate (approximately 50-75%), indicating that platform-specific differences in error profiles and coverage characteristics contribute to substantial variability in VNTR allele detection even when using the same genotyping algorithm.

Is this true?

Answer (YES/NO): NO